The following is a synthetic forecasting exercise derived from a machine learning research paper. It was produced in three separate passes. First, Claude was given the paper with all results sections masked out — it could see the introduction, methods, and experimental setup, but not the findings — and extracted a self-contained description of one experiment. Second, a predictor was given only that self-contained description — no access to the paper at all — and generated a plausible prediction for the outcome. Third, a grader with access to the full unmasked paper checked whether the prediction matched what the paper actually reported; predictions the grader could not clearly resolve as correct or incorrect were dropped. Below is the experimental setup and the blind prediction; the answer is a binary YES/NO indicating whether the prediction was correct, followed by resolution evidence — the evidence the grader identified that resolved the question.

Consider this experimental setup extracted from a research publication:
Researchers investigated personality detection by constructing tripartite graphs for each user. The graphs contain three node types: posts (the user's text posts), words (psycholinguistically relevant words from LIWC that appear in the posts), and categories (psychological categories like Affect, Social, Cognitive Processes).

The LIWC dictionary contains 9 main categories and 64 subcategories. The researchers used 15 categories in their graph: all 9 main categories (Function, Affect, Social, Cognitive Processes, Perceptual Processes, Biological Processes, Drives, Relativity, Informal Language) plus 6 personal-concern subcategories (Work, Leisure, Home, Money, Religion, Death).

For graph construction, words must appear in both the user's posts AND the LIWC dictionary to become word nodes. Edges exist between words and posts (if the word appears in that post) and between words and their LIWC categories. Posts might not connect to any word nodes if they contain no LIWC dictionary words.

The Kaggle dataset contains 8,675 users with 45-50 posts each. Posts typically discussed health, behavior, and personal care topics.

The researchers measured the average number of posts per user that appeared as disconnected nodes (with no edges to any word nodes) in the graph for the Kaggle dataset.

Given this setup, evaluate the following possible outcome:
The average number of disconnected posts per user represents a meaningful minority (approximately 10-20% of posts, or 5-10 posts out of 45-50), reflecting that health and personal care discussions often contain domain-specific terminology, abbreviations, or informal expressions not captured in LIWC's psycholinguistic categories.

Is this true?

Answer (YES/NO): NO